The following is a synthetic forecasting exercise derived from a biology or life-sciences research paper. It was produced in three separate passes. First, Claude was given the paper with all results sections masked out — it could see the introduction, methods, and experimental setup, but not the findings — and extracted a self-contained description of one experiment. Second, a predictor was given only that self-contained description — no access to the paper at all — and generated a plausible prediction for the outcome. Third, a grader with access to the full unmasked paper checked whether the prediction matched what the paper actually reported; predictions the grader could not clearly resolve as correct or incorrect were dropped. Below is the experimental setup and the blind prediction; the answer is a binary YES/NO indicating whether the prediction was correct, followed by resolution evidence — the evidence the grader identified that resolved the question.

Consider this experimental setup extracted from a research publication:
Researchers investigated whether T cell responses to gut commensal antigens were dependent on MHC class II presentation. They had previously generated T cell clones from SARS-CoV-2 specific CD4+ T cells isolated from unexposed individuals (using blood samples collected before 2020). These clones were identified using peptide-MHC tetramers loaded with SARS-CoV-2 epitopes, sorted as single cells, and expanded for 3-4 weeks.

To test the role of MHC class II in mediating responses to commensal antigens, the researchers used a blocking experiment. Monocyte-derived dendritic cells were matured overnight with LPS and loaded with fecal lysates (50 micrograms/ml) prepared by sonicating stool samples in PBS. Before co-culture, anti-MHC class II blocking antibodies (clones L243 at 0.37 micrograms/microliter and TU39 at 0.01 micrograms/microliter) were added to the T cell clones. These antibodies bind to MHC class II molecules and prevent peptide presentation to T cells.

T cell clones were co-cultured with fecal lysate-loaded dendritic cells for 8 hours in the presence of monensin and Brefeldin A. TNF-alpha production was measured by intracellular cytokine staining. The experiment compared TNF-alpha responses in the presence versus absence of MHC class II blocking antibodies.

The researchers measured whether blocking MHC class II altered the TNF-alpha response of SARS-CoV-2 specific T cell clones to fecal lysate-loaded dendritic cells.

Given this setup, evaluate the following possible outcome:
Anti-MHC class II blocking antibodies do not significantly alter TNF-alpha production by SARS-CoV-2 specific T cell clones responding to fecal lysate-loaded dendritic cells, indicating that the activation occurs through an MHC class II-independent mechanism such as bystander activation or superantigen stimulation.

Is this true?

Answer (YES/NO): NO